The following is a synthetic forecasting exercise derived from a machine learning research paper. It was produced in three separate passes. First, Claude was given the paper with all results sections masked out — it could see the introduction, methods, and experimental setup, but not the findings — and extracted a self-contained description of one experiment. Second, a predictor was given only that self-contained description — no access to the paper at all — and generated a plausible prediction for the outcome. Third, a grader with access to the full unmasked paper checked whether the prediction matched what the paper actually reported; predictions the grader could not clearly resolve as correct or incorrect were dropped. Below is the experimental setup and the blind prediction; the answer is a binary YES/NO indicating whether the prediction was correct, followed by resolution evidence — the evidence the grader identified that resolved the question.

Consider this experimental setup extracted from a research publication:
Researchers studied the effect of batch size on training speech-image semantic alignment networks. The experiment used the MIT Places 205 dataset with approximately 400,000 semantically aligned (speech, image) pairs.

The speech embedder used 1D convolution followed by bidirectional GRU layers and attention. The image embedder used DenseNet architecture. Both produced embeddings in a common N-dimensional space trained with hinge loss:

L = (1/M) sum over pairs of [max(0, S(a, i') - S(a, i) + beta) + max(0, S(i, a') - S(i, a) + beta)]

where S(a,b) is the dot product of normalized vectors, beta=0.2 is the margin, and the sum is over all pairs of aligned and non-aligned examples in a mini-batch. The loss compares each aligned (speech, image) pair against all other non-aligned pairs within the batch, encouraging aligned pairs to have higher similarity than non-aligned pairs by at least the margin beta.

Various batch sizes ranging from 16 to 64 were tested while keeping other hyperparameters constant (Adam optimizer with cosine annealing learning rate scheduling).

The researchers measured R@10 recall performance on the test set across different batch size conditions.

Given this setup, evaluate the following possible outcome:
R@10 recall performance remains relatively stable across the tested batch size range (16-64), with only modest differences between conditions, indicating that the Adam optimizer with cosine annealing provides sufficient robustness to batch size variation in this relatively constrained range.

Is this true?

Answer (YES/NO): NO